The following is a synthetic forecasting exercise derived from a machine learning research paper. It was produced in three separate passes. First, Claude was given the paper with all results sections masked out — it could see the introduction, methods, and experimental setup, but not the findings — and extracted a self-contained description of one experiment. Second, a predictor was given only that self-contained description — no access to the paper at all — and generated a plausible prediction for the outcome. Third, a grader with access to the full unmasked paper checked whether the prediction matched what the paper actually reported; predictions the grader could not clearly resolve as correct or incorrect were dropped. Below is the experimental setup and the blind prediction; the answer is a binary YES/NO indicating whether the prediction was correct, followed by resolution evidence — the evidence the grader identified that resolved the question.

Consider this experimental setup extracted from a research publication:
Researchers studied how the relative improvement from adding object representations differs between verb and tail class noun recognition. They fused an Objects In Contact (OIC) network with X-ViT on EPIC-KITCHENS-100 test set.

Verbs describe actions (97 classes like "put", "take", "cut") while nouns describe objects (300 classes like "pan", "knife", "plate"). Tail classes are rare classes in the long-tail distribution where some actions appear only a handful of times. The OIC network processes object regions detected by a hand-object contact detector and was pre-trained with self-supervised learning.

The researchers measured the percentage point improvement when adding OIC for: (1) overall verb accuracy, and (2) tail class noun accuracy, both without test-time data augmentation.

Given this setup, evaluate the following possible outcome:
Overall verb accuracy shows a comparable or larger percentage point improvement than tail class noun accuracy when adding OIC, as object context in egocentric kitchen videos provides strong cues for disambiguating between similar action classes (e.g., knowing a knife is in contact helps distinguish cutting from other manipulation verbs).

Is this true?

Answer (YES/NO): NO